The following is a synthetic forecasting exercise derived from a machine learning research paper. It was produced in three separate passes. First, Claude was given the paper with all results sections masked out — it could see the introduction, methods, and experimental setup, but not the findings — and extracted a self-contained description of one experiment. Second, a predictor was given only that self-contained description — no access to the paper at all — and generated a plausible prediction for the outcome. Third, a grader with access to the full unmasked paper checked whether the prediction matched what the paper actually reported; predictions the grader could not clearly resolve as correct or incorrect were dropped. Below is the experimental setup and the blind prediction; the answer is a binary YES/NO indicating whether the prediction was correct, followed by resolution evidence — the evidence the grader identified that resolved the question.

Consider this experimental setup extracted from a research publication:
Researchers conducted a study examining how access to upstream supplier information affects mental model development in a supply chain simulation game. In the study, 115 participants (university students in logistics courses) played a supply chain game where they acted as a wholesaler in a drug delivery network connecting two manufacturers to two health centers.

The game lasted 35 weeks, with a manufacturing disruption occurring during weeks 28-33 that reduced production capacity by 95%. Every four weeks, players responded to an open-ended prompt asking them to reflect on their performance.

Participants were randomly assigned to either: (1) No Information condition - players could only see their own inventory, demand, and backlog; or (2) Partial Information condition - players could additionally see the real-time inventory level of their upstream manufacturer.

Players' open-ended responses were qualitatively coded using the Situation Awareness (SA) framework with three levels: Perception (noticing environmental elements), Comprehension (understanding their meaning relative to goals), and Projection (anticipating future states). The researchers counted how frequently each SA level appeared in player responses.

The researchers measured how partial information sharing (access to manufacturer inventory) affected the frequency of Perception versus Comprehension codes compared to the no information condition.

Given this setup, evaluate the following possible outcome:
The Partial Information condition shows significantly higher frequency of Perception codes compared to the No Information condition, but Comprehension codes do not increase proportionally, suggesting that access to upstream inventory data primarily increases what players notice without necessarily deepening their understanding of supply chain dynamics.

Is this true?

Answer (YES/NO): NO